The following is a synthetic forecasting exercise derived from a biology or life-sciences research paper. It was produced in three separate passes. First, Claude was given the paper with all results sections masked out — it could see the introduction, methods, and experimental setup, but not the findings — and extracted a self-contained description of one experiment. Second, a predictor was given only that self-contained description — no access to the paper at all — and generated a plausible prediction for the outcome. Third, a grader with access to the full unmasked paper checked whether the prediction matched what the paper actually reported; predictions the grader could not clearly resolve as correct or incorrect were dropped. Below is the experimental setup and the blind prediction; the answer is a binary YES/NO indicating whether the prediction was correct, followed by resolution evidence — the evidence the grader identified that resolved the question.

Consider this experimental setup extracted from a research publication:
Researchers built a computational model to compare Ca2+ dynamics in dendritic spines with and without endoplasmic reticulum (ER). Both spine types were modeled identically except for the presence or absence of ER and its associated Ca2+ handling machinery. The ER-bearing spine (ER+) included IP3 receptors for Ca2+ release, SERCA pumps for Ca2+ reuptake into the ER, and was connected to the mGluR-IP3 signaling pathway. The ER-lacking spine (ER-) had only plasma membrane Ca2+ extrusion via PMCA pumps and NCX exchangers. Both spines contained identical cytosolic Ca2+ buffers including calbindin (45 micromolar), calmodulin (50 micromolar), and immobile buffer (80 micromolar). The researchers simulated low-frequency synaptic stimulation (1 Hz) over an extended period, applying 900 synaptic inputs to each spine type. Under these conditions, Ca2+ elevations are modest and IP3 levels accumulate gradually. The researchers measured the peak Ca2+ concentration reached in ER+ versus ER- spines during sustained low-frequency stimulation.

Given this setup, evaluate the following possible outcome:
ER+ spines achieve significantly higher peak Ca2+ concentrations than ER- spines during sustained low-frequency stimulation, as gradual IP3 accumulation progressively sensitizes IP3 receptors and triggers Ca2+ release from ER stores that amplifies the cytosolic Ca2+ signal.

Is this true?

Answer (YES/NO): YES